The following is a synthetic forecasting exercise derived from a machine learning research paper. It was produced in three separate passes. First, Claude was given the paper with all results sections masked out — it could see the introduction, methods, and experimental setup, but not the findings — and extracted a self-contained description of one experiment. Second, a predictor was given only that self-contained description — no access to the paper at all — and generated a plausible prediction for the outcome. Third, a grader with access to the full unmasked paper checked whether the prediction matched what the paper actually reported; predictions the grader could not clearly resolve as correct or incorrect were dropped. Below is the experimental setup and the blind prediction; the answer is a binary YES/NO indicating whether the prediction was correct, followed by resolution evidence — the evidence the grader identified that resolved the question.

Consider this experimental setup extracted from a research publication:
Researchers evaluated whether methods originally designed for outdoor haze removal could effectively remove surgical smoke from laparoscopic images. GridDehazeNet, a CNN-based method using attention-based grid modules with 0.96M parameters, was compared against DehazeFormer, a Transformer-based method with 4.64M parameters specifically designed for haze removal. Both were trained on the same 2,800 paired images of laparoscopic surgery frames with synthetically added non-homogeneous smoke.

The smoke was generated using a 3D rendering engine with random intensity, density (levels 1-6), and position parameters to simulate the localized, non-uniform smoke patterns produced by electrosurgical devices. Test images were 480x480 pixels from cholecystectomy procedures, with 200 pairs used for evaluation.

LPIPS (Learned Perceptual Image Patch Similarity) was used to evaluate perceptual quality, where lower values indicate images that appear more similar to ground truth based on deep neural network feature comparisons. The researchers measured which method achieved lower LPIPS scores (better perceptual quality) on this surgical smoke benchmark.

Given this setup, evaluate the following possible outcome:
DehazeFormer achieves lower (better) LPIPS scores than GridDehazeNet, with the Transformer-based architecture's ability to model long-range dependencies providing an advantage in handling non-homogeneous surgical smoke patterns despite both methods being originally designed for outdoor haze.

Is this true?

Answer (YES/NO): NO